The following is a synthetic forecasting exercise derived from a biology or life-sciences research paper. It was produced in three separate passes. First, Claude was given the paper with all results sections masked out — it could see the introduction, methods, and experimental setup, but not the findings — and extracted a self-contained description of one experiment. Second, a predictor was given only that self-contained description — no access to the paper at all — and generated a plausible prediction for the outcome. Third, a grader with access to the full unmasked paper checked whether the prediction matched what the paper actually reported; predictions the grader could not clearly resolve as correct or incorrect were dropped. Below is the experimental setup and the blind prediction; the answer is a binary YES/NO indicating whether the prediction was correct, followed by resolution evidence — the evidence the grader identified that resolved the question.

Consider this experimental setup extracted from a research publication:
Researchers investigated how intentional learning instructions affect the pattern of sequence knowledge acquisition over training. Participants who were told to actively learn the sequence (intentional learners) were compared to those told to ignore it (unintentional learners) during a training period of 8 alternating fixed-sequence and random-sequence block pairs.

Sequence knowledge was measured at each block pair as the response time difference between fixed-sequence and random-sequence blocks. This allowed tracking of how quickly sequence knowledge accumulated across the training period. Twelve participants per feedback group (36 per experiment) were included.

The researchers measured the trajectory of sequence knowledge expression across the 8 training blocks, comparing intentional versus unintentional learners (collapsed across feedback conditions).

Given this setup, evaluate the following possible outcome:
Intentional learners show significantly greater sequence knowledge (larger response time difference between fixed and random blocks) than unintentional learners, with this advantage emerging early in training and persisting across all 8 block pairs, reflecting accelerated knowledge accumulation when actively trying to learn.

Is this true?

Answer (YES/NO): NO